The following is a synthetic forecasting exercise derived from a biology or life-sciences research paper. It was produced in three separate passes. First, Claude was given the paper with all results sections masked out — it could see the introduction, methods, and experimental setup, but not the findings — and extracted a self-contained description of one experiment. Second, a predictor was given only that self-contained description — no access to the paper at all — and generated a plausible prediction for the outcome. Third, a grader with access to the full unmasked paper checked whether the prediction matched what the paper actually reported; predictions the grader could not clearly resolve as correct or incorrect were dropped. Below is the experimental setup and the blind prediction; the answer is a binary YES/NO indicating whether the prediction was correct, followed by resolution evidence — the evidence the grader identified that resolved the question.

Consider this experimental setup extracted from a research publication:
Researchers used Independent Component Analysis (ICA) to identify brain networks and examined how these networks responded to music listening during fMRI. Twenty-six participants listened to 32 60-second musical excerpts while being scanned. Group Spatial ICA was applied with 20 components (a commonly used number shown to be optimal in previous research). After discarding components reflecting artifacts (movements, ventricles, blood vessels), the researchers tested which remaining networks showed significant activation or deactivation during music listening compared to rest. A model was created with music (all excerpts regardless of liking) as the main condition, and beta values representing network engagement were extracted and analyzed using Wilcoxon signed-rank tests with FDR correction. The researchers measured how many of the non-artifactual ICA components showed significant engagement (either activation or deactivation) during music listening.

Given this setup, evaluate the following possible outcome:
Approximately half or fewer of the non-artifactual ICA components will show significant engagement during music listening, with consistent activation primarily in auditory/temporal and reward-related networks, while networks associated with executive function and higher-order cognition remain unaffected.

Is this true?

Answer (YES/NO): NO